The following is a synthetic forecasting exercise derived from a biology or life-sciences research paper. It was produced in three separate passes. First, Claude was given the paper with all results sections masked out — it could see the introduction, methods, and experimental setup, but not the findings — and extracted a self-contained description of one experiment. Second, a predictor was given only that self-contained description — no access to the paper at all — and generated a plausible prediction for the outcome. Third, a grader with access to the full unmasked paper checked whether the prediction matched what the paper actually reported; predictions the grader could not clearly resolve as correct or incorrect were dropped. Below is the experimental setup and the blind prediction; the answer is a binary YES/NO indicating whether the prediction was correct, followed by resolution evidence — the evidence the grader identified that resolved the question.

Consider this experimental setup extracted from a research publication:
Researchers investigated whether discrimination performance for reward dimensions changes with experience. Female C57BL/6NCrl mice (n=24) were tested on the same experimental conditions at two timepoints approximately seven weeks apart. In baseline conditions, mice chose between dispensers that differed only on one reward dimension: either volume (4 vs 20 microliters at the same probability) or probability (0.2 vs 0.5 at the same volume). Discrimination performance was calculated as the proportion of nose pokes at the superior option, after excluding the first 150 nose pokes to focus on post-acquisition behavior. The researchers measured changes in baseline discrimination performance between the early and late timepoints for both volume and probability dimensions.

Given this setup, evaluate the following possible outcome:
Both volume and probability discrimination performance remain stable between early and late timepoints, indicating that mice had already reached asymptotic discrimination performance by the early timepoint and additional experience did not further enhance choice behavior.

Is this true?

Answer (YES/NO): NO